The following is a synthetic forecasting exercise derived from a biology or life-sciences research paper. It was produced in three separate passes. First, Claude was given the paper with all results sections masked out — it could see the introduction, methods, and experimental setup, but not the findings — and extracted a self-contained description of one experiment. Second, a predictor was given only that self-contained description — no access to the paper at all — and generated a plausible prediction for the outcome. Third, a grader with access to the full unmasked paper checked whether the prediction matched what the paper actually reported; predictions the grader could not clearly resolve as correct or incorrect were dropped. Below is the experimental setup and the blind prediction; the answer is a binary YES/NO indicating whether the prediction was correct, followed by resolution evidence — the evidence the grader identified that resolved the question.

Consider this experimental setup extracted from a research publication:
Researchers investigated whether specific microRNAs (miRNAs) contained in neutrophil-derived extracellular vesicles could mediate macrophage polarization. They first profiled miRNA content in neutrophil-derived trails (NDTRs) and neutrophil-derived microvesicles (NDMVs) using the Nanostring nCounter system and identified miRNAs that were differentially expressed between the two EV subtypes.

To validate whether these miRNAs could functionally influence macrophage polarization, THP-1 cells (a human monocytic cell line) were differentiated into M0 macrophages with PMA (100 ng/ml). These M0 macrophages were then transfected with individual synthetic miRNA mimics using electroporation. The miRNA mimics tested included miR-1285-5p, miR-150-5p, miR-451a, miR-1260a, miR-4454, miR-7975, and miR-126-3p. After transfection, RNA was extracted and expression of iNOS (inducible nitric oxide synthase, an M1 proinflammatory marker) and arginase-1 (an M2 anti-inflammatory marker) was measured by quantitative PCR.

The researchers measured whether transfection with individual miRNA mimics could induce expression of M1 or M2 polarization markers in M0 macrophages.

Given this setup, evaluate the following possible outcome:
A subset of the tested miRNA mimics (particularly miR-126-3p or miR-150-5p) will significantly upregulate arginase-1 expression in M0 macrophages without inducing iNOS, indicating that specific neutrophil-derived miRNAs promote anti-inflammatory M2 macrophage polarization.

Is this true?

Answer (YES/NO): YES